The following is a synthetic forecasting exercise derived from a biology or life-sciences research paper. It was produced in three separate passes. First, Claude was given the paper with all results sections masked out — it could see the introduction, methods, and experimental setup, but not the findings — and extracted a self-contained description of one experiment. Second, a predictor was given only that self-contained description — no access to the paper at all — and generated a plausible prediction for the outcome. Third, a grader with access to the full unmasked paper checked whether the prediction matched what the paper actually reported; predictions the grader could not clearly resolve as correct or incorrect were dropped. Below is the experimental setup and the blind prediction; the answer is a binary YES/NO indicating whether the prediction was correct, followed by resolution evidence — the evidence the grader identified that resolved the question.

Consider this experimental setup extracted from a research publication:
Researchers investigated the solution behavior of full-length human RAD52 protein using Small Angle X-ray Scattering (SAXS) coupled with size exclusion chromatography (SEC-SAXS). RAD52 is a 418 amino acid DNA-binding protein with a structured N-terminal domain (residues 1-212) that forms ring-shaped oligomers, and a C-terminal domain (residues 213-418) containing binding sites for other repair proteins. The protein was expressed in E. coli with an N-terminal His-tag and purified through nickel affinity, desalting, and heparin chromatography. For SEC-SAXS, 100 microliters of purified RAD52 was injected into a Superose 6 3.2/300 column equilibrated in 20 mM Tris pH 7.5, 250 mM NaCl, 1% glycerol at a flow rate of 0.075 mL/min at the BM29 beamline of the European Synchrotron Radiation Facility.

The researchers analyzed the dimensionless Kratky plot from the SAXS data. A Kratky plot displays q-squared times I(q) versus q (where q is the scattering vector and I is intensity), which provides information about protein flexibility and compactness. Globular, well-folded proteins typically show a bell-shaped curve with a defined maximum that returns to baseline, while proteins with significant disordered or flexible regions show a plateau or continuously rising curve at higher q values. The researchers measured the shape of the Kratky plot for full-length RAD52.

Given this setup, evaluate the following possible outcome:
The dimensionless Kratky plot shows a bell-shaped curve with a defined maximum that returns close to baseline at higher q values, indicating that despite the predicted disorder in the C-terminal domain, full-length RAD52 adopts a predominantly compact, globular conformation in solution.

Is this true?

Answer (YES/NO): NO